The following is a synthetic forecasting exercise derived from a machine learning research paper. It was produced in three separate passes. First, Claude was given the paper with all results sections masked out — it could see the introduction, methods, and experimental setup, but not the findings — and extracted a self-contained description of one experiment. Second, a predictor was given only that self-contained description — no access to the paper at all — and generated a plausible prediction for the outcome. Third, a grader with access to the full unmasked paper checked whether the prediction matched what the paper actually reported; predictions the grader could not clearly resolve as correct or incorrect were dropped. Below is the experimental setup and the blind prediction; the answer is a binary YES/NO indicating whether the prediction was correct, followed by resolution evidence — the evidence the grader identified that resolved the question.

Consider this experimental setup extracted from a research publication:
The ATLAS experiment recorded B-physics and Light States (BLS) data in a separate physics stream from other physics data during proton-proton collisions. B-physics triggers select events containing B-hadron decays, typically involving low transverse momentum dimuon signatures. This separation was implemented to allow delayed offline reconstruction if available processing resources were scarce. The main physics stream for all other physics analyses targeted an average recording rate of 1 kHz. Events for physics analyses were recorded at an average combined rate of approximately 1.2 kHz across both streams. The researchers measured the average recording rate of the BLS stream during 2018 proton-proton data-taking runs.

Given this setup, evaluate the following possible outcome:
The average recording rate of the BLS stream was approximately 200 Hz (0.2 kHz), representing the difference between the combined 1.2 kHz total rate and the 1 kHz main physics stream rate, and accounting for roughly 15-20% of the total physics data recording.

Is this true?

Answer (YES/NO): YES